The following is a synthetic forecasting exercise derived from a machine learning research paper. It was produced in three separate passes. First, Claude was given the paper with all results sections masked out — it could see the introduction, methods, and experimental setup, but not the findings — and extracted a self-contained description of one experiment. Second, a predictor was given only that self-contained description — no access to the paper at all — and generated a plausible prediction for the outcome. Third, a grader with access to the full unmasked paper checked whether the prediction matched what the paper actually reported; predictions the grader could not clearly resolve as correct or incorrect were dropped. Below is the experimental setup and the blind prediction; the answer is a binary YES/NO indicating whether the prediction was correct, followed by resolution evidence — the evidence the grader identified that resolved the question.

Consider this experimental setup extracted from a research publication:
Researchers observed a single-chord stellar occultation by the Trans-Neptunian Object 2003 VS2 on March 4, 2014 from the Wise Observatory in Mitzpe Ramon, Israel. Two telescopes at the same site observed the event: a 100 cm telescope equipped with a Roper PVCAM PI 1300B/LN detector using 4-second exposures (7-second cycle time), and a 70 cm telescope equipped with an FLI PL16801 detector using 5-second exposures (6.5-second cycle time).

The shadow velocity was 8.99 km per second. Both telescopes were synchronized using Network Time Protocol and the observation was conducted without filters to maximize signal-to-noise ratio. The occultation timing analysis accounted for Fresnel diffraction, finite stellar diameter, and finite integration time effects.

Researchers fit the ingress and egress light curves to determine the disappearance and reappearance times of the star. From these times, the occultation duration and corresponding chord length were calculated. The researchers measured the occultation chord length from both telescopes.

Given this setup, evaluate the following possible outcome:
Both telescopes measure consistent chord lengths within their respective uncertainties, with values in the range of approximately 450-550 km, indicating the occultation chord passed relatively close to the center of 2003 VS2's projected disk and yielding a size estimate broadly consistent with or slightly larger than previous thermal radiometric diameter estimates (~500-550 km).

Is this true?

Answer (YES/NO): NO